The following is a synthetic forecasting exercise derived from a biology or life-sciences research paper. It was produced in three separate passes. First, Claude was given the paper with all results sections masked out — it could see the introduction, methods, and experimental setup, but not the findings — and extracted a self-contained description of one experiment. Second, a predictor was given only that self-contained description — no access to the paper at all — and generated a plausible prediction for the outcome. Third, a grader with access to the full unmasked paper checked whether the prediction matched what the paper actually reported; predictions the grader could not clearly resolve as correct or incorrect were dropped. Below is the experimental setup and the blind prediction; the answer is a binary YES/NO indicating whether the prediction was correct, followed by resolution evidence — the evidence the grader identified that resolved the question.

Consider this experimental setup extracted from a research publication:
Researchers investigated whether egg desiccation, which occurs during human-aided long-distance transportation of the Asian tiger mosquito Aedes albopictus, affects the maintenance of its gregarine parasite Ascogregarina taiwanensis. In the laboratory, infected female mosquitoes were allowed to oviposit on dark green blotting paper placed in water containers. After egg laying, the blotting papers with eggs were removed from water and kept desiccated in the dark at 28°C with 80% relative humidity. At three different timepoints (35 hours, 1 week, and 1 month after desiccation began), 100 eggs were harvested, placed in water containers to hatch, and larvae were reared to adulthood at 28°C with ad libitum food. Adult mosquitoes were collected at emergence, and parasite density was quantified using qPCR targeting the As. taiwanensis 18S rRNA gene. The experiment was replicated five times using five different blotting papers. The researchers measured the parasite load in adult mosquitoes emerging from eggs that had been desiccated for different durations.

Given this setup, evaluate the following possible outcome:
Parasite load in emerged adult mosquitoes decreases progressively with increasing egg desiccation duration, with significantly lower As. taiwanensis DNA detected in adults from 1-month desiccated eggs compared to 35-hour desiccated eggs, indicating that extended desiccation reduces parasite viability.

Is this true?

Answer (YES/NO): YES